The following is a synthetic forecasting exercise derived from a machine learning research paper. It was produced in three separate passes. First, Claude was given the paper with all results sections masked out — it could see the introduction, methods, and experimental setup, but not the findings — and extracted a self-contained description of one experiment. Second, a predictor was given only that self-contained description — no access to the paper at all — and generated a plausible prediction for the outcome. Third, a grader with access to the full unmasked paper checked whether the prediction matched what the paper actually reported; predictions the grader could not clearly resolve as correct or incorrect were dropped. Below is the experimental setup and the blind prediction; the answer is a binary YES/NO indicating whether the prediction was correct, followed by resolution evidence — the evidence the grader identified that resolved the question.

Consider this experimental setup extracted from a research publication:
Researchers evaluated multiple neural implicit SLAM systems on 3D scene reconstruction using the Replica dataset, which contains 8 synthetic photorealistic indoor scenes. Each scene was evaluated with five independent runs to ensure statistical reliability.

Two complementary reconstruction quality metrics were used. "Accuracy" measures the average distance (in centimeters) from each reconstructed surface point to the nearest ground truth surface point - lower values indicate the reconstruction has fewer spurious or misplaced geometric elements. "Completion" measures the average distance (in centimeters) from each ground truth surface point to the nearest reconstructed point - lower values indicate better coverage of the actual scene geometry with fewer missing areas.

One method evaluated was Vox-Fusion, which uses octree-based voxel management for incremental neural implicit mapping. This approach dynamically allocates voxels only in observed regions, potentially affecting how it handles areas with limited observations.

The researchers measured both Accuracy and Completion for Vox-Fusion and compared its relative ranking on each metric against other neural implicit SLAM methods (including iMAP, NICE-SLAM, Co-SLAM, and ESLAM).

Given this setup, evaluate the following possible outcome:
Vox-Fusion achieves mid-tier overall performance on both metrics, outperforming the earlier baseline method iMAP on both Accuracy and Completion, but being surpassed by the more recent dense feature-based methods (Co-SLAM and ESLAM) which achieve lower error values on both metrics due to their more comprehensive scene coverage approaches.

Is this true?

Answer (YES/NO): NO